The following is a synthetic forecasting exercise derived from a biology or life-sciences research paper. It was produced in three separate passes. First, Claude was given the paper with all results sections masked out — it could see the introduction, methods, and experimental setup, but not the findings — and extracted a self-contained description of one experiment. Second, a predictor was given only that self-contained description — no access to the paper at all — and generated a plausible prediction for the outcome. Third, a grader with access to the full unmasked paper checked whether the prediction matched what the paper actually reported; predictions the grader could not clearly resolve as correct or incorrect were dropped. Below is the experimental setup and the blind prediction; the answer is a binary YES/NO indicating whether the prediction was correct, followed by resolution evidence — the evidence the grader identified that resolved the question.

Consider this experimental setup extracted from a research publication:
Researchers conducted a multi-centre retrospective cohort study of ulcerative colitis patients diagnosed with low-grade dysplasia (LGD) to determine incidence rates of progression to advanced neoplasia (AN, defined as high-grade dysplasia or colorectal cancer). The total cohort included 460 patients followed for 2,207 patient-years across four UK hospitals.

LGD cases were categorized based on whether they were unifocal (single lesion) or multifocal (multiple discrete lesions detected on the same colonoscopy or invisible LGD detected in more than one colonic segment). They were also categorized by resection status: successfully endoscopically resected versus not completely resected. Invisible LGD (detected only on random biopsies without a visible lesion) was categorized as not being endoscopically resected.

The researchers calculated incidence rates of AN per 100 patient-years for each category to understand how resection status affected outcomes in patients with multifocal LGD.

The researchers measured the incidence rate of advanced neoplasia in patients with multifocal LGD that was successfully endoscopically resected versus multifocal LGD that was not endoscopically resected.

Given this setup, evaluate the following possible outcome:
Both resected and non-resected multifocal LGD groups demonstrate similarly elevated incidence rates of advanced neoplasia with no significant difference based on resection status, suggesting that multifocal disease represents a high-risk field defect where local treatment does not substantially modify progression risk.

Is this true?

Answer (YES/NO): NO